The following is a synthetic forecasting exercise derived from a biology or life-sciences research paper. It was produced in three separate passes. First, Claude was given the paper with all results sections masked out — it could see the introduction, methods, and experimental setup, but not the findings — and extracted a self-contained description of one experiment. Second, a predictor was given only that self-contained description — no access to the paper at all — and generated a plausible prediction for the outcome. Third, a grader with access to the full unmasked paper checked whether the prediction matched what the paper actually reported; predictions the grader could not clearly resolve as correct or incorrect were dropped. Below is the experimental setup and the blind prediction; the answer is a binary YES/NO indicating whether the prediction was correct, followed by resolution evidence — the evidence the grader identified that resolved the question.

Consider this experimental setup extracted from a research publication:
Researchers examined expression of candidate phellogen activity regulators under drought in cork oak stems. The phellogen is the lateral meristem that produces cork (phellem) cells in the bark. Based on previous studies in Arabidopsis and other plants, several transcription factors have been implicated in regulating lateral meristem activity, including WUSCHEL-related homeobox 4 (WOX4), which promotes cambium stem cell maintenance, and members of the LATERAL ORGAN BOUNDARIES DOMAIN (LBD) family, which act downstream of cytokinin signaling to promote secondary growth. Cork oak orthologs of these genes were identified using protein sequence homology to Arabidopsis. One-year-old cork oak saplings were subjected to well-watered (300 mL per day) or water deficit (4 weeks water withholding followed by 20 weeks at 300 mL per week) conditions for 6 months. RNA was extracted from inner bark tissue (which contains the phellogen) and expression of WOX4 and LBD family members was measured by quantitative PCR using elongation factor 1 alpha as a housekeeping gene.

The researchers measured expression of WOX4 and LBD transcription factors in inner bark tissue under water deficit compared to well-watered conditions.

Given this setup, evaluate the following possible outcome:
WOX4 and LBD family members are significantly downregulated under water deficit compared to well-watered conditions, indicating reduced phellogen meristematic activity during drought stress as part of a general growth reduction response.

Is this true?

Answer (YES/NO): NO